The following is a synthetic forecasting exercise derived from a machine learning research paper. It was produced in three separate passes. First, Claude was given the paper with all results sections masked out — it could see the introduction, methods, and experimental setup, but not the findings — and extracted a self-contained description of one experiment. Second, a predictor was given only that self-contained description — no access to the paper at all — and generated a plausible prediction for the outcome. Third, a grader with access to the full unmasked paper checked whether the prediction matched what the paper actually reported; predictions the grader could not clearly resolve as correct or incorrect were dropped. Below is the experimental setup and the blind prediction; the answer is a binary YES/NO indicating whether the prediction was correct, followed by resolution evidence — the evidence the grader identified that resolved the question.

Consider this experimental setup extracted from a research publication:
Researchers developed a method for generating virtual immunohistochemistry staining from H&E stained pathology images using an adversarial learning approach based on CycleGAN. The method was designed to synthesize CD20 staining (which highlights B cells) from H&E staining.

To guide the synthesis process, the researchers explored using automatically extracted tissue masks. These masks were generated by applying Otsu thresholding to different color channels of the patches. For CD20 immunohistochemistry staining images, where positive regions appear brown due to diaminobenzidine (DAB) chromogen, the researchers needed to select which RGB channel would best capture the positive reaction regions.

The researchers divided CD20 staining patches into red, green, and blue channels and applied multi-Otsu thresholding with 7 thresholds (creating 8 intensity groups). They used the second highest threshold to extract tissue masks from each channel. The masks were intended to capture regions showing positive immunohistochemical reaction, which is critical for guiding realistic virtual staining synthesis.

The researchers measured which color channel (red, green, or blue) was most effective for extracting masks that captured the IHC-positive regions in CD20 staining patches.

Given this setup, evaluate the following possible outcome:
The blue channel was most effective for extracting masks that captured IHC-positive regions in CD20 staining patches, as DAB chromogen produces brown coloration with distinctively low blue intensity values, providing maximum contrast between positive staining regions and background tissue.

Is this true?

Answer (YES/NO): NO